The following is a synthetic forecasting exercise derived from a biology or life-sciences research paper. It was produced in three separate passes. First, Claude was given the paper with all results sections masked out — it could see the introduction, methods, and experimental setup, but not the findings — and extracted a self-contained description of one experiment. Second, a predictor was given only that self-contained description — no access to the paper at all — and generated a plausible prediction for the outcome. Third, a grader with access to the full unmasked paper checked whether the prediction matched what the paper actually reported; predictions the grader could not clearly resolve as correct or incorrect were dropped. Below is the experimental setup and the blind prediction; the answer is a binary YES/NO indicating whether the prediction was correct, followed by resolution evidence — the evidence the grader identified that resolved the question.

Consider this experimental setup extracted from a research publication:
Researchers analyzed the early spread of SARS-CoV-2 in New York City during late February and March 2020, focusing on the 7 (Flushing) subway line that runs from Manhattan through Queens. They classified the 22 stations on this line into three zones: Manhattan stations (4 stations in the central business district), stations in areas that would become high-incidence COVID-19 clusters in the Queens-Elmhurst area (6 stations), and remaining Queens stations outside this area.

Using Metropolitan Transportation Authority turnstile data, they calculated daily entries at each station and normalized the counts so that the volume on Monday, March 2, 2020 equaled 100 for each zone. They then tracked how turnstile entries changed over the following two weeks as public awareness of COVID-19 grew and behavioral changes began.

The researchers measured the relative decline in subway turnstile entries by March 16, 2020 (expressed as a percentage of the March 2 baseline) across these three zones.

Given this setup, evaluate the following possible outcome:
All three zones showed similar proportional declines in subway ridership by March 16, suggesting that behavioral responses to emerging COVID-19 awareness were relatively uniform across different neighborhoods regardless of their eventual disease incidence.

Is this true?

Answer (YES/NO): NO